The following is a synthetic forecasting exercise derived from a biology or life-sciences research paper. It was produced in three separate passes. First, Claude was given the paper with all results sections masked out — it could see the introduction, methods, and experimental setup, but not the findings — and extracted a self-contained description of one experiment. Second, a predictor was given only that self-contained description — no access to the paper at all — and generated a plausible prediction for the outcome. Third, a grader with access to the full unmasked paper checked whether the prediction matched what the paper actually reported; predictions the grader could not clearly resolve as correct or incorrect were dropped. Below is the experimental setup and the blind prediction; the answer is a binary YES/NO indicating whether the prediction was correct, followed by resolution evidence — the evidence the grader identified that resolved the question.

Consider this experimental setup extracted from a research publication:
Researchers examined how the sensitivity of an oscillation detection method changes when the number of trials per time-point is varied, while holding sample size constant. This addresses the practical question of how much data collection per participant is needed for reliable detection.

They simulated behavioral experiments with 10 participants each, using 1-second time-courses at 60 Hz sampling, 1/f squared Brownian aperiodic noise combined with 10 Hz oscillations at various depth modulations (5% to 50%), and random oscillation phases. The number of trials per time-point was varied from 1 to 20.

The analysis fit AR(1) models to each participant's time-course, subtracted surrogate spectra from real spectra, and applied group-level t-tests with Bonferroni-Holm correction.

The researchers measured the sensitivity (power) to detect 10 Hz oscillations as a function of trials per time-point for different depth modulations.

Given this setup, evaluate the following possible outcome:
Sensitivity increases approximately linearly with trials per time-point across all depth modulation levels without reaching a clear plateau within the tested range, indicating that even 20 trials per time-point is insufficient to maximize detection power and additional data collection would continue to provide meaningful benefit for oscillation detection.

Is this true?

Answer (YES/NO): NO